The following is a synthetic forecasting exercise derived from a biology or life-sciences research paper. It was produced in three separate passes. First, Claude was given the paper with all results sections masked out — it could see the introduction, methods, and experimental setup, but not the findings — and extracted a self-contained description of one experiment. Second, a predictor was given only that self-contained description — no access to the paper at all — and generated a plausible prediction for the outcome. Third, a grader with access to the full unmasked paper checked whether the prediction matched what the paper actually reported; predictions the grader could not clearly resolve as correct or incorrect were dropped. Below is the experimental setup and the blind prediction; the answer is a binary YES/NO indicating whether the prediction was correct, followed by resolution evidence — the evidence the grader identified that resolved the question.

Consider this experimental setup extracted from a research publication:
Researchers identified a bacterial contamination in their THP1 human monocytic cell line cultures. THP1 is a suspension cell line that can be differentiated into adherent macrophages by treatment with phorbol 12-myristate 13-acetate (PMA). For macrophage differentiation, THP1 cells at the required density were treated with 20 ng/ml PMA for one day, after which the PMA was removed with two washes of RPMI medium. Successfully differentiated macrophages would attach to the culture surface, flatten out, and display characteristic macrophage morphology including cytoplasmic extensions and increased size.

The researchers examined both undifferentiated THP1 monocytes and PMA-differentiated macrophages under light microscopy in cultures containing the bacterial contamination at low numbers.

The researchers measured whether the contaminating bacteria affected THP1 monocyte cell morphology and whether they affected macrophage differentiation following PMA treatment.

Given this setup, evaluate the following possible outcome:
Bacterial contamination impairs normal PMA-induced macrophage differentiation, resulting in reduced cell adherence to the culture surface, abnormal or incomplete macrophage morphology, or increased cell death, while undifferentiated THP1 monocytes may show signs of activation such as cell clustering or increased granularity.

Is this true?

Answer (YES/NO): NO